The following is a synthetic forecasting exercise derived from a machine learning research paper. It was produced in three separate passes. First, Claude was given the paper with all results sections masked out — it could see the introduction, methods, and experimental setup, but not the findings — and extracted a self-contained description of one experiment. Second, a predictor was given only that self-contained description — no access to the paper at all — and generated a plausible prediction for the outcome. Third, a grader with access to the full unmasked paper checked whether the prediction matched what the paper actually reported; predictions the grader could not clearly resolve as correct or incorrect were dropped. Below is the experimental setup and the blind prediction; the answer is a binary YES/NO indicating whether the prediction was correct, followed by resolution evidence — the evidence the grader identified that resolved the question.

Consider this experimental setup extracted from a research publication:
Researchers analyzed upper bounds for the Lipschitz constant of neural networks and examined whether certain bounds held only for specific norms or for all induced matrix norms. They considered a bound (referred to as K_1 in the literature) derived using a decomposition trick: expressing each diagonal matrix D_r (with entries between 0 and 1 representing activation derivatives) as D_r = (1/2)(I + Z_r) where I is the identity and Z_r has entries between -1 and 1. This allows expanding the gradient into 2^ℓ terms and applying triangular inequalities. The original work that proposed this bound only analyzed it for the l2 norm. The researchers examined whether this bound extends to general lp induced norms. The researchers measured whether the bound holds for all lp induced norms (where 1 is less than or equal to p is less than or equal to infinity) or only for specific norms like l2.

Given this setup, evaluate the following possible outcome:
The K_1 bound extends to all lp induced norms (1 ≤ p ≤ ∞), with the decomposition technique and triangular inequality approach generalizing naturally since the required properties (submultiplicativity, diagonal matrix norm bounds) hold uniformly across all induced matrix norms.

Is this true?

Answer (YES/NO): YES